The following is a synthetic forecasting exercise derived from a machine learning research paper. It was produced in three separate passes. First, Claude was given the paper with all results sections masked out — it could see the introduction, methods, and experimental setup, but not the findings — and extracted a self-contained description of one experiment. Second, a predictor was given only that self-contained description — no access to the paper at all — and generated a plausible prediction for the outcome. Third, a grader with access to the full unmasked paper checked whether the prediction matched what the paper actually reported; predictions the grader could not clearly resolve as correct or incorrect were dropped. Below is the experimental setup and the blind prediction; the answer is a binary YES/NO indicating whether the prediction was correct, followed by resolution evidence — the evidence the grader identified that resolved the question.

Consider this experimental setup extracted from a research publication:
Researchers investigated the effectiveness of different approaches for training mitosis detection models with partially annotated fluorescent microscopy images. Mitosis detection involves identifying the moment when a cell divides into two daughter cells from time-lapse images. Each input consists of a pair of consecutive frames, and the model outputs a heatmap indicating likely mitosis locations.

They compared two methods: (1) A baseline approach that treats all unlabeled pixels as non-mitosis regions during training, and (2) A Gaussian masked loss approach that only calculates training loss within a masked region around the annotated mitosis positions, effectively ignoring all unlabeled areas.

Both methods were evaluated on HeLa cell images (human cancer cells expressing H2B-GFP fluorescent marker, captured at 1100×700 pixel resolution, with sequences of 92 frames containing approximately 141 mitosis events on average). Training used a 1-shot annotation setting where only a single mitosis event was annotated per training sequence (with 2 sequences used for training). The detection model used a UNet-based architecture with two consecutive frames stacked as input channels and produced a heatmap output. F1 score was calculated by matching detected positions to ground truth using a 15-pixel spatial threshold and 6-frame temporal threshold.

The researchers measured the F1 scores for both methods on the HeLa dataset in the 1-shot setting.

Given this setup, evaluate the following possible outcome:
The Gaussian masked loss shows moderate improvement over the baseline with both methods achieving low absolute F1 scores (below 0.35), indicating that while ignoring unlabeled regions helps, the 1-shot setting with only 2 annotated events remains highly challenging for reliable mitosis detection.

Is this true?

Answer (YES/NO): NO